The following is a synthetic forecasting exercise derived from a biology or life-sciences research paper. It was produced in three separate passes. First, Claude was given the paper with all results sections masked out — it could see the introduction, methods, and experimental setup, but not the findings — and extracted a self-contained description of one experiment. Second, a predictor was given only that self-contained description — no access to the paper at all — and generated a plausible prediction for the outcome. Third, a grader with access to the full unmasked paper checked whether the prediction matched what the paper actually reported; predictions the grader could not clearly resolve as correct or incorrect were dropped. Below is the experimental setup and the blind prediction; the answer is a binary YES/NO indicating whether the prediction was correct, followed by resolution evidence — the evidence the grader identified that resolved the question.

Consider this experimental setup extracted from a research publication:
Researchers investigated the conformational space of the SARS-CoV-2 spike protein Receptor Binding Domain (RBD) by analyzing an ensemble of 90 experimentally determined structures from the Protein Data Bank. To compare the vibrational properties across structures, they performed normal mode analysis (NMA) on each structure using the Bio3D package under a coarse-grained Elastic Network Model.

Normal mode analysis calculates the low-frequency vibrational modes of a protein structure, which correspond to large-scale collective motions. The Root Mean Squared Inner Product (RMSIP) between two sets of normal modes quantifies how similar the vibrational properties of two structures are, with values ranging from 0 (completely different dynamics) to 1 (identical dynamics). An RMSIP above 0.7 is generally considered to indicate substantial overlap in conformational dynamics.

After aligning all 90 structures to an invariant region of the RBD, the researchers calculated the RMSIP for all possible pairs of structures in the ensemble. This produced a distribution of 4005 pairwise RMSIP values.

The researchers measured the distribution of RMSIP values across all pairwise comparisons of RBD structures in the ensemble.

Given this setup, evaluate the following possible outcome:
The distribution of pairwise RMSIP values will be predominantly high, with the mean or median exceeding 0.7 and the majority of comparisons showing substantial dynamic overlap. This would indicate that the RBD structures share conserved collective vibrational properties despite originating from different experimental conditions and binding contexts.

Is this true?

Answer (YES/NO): YES